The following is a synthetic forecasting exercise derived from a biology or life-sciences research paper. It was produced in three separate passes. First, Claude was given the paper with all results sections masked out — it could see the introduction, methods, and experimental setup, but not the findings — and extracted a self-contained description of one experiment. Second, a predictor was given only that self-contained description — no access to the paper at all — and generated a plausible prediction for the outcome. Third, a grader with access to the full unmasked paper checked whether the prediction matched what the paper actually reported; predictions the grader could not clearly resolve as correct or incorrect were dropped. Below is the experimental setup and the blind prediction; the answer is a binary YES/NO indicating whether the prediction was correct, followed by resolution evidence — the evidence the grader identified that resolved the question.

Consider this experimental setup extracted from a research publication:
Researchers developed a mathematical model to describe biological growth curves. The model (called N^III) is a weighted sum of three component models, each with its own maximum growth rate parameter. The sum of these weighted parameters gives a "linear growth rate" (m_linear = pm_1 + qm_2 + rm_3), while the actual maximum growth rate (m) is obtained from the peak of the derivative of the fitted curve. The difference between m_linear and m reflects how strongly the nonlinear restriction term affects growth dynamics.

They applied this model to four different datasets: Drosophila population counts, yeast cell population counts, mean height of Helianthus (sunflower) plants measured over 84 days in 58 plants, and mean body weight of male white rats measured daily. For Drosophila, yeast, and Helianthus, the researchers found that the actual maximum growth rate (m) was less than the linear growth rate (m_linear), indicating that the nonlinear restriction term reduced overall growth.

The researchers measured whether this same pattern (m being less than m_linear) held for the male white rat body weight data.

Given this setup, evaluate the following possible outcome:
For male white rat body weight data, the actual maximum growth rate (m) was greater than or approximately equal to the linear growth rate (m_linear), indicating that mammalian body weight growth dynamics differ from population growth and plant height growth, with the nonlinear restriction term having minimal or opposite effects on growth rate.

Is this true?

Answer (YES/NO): YES